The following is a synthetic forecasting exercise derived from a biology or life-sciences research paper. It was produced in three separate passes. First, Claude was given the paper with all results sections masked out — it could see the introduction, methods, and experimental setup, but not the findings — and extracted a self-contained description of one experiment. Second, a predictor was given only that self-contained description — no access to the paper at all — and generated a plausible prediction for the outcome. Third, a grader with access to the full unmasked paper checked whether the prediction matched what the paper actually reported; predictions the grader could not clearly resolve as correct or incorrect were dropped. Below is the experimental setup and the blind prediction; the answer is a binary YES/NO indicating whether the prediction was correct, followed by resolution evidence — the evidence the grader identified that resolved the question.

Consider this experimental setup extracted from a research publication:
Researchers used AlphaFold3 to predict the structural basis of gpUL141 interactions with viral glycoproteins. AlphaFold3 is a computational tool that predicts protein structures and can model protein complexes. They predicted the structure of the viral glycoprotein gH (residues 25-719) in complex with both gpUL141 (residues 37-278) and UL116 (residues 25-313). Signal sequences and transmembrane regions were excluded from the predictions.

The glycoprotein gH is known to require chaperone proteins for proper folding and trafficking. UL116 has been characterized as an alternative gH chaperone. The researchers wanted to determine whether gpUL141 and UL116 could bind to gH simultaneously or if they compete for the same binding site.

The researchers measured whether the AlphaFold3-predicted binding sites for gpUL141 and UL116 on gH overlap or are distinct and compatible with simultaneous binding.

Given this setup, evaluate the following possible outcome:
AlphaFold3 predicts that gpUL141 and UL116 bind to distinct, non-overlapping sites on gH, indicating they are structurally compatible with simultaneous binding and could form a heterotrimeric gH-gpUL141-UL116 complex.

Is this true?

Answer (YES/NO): YES